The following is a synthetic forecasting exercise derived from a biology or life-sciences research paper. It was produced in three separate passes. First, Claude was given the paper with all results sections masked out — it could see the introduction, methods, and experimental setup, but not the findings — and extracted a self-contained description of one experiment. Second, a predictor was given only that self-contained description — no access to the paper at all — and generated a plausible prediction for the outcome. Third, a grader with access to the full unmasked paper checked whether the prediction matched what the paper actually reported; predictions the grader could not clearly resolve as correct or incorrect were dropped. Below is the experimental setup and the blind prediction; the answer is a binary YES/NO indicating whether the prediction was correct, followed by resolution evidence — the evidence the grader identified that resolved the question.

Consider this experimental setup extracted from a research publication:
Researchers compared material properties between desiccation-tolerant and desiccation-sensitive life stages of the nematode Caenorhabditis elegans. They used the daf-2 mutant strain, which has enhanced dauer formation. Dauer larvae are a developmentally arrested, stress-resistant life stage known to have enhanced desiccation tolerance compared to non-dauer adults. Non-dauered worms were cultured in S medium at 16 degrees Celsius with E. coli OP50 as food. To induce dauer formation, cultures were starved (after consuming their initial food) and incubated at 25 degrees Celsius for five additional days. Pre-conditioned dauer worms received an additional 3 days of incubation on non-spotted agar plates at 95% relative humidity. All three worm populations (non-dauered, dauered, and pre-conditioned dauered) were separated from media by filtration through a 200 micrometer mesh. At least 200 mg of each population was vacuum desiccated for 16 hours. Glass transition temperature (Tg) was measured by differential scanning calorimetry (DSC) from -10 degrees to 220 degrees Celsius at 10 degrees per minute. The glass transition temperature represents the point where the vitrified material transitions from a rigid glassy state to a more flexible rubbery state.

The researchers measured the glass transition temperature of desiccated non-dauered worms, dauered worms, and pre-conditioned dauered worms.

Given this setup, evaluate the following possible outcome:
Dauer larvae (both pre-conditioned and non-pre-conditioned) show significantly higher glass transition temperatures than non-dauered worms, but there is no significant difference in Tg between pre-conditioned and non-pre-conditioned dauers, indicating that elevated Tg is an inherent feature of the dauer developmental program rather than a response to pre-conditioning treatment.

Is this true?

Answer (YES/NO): NO